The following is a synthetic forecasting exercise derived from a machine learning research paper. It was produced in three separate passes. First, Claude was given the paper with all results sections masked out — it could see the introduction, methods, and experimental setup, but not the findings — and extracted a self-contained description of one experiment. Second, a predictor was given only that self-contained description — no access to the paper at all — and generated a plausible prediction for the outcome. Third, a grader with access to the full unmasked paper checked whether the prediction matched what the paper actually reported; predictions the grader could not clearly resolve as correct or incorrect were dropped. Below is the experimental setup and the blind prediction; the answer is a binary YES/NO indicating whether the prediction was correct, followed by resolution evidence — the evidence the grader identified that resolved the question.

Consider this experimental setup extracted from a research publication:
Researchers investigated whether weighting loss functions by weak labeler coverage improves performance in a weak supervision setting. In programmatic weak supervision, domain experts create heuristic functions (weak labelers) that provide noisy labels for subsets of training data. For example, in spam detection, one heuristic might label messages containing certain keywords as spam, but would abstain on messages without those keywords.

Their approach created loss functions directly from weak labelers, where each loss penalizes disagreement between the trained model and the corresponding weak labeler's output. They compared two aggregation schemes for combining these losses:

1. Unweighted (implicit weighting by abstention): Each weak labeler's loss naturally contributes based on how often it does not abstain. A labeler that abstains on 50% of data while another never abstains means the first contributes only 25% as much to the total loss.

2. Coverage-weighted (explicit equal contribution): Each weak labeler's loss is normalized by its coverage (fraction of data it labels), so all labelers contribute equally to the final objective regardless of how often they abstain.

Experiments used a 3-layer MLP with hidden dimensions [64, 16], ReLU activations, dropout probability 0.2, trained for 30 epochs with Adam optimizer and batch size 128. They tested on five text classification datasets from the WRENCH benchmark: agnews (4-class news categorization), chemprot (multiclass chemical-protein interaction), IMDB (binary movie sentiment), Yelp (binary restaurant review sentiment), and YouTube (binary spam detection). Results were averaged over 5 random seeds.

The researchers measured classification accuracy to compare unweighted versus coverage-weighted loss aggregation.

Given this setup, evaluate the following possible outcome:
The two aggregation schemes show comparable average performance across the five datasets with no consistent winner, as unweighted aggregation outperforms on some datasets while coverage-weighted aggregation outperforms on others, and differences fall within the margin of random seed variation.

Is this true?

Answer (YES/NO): NO